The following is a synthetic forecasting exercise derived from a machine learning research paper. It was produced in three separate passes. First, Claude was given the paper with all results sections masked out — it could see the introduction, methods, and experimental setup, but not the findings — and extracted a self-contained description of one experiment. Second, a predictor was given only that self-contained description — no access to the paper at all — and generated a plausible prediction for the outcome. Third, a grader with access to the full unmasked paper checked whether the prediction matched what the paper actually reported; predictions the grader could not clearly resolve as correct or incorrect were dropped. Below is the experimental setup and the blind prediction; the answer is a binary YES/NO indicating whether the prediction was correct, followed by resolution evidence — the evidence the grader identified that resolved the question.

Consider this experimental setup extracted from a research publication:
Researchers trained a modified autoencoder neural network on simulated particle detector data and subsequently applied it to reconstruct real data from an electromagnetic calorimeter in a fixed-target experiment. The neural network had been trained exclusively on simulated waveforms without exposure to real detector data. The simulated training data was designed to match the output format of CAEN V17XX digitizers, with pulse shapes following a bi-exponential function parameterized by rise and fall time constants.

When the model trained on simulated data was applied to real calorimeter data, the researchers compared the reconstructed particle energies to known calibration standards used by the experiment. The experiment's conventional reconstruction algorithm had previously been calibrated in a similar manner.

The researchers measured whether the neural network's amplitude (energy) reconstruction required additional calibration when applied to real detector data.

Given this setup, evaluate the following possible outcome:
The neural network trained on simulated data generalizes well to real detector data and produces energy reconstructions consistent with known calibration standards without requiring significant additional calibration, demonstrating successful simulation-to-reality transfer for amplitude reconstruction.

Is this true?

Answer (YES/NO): NO